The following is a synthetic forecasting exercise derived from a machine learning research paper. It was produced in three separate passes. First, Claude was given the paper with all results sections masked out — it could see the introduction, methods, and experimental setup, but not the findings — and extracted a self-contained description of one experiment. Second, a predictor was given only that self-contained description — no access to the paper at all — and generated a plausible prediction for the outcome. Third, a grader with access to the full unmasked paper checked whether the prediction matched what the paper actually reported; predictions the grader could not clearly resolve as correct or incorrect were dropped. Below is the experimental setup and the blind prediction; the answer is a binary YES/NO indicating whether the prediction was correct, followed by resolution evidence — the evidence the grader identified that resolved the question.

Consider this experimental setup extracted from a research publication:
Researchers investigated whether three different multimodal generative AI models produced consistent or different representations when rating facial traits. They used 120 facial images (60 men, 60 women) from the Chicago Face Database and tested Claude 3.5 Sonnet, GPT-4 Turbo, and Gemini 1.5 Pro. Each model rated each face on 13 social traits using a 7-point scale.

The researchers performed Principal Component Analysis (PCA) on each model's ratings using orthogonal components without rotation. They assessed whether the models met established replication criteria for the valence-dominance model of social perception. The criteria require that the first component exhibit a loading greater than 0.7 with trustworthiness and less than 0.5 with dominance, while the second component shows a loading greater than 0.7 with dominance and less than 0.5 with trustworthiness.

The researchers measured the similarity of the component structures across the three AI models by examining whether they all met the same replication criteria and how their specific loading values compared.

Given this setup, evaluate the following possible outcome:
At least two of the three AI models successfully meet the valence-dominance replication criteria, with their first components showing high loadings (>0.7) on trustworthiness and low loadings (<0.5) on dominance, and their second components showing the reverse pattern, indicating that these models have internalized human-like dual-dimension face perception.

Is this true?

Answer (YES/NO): YES